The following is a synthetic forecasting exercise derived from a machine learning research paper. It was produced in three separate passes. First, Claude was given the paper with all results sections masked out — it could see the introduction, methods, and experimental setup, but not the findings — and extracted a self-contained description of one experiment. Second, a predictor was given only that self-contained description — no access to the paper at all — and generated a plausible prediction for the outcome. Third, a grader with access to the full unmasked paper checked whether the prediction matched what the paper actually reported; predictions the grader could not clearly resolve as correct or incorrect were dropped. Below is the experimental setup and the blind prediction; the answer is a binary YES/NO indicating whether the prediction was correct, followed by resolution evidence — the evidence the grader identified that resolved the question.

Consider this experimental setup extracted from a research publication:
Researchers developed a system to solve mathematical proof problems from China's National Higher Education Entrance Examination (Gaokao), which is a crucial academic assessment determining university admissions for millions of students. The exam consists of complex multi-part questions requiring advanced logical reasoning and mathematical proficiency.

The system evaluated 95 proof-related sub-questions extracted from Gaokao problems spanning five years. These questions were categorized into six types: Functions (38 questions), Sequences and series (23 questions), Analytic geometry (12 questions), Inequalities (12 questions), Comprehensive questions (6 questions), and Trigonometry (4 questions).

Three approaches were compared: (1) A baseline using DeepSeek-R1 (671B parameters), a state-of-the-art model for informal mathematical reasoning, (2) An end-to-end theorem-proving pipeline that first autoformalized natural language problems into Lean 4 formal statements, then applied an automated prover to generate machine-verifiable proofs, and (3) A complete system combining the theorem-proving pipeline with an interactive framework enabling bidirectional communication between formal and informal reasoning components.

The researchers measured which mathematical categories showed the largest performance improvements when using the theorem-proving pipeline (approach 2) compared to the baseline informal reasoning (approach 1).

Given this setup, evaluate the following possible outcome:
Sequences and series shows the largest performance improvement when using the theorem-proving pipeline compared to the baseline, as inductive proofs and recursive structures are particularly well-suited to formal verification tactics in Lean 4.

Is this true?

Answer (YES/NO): NO